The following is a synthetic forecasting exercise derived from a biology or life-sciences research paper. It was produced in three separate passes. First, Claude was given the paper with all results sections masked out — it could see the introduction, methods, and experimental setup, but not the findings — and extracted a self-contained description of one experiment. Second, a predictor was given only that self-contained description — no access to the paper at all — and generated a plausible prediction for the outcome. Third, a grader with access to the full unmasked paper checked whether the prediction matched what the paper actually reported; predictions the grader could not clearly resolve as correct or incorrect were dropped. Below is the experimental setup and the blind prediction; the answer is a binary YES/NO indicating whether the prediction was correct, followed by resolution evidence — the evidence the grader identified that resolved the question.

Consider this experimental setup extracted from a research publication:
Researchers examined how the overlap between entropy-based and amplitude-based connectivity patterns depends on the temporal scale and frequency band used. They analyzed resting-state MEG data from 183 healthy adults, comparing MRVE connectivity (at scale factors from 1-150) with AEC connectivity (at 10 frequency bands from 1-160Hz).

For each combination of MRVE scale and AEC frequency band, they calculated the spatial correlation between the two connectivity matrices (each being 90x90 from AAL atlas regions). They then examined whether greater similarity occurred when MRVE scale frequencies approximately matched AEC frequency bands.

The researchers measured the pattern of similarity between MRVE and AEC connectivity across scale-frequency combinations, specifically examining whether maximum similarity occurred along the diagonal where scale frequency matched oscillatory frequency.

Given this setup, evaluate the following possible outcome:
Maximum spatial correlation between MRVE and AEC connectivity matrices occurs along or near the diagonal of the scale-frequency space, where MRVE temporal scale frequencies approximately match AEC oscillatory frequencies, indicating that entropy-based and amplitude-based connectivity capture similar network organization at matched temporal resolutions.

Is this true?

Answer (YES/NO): NO